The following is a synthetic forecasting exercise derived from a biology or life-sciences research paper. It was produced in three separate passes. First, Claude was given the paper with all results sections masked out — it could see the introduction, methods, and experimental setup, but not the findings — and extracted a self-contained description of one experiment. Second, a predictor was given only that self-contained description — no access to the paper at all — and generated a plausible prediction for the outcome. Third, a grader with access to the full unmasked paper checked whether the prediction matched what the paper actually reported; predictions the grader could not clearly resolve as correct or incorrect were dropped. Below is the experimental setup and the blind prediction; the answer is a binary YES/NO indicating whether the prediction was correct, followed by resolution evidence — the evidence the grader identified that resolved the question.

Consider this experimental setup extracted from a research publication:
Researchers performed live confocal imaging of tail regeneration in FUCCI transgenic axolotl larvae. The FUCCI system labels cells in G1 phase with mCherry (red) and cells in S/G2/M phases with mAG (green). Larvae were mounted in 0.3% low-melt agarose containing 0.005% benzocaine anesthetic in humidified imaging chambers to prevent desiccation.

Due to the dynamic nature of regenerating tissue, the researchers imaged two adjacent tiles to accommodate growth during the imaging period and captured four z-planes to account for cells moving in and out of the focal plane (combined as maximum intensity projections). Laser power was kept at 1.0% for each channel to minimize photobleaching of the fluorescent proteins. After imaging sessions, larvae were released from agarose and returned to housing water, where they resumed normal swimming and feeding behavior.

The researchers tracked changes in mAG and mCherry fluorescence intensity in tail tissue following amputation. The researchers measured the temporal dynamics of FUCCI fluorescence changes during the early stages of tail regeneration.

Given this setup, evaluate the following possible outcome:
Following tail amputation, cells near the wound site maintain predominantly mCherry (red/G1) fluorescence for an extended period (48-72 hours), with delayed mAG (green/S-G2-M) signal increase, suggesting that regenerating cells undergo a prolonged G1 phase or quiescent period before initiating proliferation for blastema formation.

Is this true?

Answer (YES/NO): NO